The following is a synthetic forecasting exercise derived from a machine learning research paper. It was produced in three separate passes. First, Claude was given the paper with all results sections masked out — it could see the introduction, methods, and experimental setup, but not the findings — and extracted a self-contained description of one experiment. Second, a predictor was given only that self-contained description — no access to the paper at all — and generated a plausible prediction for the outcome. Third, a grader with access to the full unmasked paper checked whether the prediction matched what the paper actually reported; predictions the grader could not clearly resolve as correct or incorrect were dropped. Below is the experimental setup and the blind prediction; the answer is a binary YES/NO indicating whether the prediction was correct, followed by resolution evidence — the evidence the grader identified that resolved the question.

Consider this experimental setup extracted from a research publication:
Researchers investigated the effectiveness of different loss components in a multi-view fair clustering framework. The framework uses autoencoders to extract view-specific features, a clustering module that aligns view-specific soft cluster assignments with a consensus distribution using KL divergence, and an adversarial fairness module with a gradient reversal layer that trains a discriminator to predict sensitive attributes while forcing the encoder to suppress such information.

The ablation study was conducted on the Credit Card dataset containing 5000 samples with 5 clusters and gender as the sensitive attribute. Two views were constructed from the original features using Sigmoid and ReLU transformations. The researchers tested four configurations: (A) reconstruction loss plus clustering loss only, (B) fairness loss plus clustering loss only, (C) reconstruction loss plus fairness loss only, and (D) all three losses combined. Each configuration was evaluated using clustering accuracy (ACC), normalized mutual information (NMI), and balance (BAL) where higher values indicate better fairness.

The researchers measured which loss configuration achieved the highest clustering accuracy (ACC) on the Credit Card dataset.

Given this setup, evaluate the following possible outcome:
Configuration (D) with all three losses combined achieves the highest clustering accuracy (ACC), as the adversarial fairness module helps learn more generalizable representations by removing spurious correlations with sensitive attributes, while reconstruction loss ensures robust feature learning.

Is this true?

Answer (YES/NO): NO